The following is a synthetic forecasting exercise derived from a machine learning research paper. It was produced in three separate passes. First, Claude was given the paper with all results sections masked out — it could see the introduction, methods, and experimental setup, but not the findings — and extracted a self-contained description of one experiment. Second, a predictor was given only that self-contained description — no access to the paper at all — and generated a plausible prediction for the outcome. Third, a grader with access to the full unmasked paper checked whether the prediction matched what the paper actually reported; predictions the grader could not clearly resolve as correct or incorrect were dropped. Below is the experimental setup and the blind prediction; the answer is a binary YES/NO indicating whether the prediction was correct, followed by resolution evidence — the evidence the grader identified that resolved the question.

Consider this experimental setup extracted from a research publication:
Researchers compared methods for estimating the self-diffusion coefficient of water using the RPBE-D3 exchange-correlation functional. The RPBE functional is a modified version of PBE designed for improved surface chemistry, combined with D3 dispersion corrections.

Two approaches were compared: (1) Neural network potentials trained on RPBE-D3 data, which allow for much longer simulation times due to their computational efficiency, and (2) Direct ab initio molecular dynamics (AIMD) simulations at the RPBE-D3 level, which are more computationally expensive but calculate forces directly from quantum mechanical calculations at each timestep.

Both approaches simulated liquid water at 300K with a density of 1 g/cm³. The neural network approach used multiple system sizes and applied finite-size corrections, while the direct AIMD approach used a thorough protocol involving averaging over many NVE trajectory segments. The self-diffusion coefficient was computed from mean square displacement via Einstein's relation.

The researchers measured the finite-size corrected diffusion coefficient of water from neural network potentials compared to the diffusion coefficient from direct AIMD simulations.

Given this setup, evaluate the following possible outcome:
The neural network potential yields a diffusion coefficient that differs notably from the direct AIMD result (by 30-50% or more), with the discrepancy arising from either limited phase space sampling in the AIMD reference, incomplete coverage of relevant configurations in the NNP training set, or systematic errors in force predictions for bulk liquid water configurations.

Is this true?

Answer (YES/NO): YES